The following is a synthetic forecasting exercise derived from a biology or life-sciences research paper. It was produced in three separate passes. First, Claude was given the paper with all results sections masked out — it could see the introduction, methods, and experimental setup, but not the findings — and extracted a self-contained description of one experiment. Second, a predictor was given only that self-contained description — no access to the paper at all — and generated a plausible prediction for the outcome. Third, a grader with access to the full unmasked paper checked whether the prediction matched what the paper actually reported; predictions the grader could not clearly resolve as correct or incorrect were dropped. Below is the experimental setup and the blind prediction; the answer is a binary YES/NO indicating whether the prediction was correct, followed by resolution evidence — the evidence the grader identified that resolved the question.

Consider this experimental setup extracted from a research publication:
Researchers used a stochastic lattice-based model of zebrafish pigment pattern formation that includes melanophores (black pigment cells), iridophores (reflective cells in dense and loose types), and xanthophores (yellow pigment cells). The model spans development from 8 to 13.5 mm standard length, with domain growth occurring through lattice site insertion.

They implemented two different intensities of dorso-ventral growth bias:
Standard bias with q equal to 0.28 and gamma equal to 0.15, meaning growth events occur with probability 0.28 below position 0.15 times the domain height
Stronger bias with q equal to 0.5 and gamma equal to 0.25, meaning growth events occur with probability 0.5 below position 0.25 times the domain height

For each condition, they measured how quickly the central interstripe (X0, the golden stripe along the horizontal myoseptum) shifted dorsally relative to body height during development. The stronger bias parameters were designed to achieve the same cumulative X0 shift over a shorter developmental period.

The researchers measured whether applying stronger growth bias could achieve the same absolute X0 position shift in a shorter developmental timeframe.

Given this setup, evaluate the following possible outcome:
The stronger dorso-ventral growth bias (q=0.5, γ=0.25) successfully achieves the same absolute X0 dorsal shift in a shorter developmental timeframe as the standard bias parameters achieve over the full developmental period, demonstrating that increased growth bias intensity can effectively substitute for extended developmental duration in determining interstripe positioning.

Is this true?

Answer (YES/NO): YES